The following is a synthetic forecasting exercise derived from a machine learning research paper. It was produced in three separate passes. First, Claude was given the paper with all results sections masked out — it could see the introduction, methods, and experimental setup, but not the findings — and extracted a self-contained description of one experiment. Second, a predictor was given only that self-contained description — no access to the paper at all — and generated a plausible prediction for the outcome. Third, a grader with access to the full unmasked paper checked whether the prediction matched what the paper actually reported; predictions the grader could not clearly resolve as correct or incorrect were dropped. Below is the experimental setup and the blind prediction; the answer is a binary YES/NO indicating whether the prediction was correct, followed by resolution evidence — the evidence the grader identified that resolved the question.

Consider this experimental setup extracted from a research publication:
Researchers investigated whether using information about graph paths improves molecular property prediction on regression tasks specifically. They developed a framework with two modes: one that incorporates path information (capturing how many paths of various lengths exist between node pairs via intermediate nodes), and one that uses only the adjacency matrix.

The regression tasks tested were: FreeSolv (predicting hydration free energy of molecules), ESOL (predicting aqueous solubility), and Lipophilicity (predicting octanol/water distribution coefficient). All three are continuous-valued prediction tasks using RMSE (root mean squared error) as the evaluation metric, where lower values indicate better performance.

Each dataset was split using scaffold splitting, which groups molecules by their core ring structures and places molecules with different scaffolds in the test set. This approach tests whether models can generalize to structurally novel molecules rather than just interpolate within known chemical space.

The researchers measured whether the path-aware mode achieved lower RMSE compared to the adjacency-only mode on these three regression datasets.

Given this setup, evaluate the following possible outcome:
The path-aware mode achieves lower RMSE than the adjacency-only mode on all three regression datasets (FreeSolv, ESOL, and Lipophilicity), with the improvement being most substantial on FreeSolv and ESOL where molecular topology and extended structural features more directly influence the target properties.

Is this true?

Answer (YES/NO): NO